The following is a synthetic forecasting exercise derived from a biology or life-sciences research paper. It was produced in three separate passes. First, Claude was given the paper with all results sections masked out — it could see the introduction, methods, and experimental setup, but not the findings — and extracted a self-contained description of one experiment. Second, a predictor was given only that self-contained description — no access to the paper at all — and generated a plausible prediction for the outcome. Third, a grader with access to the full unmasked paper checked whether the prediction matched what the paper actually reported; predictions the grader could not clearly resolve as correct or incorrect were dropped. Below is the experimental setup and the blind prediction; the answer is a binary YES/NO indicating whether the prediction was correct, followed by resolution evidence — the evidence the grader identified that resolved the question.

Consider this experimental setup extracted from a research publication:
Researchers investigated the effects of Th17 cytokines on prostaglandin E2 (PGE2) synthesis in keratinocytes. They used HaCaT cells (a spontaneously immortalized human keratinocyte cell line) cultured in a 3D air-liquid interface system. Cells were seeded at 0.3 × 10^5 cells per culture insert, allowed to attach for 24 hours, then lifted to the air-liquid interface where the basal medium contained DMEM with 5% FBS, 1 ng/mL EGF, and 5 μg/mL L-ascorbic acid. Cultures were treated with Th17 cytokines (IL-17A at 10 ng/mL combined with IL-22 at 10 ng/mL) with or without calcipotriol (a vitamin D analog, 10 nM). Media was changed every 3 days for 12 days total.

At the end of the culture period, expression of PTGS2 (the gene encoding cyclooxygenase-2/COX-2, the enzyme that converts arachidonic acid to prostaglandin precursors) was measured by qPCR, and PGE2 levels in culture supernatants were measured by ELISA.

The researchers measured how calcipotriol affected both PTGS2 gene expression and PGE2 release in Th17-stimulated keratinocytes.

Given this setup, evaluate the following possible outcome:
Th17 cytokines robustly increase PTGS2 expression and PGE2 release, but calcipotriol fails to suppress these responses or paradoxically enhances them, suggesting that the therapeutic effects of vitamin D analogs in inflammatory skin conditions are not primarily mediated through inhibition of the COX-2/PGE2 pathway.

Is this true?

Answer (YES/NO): NO